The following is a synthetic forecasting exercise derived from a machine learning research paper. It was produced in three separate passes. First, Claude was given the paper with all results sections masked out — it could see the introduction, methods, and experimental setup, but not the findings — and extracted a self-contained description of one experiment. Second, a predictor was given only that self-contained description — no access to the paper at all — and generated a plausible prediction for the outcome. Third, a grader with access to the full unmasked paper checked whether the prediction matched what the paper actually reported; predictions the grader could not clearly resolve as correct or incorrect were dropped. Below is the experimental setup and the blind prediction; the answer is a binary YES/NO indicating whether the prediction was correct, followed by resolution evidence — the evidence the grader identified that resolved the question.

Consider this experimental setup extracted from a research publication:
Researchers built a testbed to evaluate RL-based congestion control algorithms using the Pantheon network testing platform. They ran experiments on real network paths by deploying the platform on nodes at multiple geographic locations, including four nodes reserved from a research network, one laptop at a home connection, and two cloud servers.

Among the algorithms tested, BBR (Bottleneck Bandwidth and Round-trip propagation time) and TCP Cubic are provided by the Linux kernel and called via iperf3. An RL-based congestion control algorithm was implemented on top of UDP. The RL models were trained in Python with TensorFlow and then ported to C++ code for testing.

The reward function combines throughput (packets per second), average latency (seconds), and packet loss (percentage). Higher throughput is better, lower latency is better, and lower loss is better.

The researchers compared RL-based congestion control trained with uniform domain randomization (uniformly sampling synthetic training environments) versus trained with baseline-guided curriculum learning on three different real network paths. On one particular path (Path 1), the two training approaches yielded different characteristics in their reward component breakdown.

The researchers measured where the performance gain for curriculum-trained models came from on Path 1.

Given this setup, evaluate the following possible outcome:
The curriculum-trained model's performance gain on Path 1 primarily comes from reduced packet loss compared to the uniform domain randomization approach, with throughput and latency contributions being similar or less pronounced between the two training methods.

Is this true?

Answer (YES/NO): NO